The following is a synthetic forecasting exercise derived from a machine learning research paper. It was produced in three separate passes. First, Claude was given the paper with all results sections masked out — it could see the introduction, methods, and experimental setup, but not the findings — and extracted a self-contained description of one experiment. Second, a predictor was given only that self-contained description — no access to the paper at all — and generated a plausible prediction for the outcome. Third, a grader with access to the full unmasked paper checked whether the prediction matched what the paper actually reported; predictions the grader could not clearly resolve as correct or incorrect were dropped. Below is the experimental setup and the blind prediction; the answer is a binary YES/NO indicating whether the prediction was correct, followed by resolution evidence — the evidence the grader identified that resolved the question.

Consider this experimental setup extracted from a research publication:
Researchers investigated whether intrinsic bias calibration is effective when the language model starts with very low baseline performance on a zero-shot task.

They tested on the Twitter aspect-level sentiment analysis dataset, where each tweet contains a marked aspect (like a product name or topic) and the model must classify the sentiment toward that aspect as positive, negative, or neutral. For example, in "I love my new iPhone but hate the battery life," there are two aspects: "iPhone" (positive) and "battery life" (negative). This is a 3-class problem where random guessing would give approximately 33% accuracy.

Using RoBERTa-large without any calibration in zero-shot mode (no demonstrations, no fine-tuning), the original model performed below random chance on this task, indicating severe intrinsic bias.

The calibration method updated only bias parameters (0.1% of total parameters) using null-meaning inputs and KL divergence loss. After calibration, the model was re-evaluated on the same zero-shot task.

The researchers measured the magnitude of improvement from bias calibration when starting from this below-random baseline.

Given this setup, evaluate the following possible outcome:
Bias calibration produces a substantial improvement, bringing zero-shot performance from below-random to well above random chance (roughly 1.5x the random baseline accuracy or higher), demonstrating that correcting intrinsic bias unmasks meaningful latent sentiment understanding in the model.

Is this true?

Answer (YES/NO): YES